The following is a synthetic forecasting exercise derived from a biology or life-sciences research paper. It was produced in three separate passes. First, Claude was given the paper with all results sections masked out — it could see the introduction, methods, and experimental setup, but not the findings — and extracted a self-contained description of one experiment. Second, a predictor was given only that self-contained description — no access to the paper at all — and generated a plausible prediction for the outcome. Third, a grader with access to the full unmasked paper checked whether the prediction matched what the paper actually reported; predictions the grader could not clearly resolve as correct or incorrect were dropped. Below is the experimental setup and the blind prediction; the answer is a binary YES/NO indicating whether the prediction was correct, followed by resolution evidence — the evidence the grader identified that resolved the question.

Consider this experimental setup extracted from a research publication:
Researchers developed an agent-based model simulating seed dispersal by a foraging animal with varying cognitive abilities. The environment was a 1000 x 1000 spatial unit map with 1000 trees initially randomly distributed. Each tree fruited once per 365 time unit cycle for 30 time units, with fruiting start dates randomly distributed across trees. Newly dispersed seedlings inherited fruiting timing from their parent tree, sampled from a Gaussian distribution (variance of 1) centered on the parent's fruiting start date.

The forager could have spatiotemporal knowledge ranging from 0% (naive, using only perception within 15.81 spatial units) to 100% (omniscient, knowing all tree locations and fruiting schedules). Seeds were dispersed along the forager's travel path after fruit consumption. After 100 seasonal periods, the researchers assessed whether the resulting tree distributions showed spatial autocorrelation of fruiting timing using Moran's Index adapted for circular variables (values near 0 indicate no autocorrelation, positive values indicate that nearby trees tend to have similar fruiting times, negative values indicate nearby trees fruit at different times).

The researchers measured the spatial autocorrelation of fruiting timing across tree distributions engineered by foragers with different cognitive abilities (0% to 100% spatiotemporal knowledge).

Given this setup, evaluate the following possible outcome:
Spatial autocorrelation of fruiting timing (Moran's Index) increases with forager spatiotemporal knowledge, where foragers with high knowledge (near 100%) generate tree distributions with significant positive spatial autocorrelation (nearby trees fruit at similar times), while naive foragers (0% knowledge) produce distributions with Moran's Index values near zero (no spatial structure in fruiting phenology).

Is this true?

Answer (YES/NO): NO